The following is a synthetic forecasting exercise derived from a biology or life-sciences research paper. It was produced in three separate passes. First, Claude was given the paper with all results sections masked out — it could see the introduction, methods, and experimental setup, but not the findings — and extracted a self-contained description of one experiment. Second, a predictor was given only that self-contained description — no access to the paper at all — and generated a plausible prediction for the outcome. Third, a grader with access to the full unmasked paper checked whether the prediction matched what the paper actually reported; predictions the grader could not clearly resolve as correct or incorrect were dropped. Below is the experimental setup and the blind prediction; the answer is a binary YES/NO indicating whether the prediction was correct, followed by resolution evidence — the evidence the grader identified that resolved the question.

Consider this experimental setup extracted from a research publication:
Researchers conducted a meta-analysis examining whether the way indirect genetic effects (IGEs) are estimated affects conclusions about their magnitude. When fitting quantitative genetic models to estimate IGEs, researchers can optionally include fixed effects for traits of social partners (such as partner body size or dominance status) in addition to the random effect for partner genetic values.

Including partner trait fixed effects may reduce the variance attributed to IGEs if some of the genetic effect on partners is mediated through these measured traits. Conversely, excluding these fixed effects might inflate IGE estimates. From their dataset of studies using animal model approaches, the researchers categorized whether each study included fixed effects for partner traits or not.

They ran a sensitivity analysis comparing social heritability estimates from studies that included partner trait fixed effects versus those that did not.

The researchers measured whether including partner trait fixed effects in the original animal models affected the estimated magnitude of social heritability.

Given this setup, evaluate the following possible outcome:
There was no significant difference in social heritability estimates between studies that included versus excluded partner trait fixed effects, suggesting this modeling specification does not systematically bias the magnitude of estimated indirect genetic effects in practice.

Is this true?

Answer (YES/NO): YES